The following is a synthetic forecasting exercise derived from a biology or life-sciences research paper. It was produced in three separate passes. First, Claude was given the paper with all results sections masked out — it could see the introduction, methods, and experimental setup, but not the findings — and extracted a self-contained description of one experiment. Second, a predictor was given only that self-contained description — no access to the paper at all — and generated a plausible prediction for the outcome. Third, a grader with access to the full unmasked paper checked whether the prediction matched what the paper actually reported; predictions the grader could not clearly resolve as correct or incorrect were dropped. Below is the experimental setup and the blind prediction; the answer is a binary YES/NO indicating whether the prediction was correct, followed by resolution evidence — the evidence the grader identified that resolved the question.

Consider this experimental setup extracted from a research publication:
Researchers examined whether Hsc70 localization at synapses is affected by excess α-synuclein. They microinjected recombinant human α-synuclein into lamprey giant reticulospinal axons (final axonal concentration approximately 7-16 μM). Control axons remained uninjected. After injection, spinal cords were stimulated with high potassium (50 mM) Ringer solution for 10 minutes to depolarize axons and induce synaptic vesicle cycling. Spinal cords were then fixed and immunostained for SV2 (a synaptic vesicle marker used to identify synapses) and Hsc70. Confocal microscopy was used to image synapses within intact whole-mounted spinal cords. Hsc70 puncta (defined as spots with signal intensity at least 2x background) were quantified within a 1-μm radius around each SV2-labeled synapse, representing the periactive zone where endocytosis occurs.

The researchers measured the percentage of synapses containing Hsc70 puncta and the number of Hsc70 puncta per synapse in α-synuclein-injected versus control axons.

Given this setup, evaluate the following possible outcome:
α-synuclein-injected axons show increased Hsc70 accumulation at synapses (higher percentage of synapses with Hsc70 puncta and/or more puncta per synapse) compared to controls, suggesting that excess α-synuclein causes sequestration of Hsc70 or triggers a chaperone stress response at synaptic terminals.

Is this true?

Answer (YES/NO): NO